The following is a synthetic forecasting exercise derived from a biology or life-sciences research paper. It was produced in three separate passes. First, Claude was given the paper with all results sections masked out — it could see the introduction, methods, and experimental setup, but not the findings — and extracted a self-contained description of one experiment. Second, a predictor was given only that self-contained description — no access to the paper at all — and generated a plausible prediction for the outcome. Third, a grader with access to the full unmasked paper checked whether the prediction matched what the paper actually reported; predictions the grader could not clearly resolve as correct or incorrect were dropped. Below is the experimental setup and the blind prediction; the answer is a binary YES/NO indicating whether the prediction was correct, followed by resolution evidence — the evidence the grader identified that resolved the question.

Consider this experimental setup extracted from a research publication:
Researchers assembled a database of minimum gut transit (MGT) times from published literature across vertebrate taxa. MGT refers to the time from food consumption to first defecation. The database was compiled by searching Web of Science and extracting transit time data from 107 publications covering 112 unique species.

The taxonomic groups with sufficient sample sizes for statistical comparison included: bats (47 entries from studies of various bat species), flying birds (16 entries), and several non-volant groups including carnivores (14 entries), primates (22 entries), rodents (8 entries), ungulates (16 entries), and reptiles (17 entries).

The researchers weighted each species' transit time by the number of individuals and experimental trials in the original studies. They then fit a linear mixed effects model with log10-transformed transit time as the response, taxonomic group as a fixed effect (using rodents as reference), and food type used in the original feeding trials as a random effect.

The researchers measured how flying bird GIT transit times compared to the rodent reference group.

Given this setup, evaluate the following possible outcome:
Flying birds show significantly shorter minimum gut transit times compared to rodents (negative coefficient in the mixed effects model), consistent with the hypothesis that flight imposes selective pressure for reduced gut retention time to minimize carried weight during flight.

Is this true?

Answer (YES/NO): YES